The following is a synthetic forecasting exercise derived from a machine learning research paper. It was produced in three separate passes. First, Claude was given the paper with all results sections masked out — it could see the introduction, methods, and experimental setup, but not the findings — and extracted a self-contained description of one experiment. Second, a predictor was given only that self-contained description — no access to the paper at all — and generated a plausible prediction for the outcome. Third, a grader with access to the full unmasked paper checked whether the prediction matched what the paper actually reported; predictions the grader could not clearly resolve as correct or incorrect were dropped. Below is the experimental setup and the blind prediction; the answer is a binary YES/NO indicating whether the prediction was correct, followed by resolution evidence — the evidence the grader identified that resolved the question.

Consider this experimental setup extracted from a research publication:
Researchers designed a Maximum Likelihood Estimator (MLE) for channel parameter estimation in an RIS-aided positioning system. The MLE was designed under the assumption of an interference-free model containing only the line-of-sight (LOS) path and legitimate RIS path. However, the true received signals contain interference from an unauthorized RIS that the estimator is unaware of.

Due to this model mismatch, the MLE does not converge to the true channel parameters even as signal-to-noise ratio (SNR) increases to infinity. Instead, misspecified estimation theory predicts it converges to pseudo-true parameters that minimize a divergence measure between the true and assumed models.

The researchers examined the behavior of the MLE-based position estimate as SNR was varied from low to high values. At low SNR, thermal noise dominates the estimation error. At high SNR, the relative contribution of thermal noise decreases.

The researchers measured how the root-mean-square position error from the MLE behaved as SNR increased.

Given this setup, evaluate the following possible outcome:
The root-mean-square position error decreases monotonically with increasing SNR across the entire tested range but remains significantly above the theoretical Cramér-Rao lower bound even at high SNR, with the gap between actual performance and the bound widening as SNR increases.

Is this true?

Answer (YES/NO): NO